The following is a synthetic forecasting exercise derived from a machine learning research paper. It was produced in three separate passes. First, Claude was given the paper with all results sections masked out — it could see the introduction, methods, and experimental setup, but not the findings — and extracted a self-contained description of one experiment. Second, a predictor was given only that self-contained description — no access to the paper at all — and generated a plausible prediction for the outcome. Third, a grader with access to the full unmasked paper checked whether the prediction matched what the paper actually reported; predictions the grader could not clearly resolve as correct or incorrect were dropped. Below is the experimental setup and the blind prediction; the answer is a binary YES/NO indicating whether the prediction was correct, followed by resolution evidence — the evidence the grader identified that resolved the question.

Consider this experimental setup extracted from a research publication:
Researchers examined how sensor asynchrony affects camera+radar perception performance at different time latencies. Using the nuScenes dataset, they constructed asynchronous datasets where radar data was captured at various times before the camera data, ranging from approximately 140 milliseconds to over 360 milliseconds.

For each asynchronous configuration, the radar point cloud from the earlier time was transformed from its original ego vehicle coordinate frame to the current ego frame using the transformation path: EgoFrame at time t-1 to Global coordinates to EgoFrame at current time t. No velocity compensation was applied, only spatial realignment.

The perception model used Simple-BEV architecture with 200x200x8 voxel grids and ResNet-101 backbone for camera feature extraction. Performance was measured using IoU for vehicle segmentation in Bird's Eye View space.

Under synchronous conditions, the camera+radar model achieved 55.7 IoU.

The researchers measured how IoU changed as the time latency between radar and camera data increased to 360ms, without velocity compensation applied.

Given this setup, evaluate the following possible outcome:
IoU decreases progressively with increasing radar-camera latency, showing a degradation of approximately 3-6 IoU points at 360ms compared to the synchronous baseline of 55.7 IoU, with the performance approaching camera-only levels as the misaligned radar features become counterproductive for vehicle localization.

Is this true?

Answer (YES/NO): YES